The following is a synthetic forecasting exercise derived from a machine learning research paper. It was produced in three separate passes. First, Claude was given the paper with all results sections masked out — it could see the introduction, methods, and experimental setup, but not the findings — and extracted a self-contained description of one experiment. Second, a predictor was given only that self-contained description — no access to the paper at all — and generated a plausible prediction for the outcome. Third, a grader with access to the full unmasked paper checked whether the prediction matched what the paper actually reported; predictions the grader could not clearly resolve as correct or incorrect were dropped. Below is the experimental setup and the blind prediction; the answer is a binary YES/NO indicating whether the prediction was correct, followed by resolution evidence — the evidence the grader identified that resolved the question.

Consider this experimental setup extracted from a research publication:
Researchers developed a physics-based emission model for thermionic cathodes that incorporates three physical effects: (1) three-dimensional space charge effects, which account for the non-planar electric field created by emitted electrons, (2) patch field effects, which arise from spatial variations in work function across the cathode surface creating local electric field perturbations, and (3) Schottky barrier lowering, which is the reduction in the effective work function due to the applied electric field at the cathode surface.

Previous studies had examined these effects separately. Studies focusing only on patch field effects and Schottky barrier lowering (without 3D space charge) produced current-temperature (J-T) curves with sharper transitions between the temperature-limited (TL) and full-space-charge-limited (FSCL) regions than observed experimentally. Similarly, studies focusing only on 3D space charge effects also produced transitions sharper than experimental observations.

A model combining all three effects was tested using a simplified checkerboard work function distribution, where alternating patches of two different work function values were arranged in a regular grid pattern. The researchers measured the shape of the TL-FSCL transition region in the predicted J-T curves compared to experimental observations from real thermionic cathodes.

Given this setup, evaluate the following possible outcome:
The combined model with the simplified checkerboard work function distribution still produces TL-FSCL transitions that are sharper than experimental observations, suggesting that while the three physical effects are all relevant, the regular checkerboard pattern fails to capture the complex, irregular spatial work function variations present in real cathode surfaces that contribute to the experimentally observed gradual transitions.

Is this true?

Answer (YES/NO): NO